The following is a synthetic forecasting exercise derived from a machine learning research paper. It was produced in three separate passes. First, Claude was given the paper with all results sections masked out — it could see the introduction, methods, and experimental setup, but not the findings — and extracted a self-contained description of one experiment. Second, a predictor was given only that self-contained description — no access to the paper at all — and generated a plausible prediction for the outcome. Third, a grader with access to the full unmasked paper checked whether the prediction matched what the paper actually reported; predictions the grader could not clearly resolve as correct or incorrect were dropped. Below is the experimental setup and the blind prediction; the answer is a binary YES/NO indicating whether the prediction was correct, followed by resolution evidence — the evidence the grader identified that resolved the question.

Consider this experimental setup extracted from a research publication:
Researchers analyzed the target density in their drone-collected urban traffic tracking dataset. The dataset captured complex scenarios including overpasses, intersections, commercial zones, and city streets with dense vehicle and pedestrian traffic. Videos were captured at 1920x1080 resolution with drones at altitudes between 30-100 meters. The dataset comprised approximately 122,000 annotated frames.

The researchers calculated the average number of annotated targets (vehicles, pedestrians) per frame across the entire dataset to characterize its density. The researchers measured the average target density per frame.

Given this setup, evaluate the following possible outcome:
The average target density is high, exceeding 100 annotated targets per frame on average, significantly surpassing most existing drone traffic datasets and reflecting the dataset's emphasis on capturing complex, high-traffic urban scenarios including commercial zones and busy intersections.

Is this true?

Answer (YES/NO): NO